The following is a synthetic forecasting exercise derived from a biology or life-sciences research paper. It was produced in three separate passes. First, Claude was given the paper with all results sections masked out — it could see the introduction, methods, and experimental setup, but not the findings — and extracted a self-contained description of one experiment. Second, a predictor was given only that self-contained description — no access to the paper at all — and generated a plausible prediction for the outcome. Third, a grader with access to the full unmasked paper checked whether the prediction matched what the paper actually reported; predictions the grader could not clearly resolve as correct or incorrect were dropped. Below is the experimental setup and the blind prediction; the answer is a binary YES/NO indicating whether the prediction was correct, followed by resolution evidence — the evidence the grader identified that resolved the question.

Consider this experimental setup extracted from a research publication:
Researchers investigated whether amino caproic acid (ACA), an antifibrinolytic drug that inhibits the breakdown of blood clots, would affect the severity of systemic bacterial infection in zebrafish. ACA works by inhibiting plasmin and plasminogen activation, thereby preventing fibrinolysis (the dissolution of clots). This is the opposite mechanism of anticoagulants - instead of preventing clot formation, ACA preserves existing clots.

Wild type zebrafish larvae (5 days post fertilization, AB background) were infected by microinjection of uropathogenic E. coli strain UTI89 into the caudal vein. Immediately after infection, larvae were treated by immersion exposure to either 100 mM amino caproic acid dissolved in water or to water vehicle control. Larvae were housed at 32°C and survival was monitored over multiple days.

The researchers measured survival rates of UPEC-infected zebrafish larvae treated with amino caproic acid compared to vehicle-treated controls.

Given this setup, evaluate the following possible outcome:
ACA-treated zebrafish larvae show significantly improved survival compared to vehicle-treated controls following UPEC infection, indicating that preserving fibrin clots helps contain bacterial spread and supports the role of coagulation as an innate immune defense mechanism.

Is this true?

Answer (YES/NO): YES